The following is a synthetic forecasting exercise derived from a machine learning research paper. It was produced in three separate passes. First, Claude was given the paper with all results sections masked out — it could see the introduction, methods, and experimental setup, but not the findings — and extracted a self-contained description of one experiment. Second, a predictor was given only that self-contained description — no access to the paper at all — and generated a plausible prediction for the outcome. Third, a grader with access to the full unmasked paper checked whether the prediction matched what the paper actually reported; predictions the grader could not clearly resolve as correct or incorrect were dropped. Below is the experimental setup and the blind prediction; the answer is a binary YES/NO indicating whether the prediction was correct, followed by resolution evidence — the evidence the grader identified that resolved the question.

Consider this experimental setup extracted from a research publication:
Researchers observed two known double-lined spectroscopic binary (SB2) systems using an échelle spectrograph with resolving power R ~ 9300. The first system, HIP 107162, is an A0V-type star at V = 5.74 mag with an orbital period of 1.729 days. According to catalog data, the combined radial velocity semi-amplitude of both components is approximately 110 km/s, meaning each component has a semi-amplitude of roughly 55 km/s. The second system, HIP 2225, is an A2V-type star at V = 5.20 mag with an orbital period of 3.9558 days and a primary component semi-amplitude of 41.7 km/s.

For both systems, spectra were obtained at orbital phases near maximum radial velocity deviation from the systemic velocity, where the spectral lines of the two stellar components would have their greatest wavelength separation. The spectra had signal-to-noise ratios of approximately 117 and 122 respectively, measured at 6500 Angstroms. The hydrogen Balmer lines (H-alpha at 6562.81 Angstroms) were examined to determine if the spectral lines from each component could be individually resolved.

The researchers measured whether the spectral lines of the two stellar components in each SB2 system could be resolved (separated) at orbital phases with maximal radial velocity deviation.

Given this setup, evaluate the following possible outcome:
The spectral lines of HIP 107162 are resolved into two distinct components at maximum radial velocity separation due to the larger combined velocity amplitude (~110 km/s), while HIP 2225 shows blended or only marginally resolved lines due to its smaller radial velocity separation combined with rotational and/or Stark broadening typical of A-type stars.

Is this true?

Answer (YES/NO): YES